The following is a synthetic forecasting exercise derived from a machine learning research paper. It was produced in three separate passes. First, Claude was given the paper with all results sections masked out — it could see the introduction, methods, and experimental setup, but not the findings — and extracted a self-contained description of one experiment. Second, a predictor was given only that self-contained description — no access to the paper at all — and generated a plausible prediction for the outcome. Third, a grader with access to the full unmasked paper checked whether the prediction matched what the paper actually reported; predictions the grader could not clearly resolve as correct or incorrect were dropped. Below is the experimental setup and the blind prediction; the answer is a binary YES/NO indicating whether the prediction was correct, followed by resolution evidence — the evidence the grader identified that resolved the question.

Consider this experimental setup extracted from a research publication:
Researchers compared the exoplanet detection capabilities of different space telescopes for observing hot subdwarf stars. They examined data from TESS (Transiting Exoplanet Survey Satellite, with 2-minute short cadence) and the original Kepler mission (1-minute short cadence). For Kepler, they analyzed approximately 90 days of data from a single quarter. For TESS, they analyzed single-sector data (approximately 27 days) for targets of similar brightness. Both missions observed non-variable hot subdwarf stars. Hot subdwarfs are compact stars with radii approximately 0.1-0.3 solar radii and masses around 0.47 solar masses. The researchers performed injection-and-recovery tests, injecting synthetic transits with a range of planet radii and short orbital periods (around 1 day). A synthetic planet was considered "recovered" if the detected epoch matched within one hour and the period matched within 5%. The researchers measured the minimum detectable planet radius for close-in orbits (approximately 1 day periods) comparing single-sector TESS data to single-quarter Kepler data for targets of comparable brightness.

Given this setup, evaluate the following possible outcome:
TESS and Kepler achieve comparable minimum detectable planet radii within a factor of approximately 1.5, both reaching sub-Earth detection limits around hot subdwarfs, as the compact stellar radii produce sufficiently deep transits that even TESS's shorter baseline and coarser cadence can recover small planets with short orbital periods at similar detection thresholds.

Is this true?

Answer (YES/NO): NO